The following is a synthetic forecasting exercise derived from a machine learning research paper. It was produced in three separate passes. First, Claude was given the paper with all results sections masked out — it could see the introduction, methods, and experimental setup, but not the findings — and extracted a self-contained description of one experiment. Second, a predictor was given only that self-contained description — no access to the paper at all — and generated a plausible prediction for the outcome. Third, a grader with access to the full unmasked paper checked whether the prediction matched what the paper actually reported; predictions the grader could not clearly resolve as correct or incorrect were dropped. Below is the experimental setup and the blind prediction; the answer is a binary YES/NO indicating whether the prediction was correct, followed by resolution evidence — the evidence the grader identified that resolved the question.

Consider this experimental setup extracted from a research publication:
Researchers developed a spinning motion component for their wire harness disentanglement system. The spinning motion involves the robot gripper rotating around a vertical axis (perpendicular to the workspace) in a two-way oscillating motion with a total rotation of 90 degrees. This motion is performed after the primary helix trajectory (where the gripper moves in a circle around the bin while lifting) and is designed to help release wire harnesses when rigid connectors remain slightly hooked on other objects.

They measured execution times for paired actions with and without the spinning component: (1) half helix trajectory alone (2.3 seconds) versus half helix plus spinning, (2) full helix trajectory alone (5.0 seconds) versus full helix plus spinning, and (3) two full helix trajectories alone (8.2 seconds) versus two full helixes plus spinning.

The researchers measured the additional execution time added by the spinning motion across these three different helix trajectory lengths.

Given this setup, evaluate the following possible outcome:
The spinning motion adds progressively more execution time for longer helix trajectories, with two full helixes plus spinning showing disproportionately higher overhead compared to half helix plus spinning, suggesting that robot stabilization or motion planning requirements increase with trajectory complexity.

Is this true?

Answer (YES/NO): NO